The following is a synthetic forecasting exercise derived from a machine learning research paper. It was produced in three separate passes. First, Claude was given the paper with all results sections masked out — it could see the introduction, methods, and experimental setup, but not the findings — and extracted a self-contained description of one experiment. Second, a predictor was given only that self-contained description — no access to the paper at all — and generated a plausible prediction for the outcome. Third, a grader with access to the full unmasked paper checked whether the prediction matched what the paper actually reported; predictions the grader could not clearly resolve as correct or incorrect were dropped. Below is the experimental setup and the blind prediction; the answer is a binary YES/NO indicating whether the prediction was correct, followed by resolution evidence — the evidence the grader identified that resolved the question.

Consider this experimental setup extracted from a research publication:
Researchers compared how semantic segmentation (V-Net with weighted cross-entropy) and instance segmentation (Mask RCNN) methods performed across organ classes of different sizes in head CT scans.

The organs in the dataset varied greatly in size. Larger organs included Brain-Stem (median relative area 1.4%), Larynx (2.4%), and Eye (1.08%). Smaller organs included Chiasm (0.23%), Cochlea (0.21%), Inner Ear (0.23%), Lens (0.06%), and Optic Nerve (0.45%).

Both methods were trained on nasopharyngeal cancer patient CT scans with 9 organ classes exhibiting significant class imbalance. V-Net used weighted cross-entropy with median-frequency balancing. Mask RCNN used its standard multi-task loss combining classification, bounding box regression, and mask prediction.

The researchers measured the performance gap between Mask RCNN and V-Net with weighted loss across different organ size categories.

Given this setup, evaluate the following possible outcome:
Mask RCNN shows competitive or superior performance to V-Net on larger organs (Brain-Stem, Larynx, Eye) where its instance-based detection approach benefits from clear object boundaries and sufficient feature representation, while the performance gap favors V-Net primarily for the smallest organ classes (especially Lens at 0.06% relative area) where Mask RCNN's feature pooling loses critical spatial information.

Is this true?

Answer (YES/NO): NO